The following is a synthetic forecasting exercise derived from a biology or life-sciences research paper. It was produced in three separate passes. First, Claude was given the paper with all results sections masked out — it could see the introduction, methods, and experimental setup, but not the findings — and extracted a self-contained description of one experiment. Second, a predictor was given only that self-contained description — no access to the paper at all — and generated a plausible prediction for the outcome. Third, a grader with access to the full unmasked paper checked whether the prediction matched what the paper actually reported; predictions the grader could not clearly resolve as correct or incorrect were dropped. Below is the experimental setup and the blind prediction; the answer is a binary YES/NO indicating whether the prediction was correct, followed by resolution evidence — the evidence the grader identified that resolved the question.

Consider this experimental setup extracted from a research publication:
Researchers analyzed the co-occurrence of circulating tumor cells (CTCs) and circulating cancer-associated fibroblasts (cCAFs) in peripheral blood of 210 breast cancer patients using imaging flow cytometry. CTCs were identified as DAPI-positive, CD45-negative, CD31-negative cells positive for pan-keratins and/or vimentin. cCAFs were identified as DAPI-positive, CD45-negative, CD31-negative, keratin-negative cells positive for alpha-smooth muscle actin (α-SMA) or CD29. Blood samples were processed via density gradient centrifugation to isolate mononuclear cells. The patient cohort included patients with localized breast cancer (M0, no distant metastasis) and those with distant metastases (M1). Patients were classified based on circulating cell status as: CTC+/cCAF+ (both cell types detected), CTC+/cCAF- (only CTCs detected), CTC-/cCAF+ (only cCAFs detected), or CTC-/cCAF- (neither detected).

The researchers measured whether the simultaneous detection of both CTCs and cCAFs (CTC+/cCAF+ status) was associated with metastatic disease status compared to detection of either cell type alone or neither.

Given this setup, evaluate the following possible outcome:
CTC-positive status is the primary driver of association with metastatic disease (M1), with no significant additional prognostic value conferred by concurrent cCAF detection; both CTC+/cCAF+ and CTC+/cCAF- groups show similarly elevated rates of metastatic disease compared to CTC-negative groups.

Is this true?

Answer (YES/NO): NO